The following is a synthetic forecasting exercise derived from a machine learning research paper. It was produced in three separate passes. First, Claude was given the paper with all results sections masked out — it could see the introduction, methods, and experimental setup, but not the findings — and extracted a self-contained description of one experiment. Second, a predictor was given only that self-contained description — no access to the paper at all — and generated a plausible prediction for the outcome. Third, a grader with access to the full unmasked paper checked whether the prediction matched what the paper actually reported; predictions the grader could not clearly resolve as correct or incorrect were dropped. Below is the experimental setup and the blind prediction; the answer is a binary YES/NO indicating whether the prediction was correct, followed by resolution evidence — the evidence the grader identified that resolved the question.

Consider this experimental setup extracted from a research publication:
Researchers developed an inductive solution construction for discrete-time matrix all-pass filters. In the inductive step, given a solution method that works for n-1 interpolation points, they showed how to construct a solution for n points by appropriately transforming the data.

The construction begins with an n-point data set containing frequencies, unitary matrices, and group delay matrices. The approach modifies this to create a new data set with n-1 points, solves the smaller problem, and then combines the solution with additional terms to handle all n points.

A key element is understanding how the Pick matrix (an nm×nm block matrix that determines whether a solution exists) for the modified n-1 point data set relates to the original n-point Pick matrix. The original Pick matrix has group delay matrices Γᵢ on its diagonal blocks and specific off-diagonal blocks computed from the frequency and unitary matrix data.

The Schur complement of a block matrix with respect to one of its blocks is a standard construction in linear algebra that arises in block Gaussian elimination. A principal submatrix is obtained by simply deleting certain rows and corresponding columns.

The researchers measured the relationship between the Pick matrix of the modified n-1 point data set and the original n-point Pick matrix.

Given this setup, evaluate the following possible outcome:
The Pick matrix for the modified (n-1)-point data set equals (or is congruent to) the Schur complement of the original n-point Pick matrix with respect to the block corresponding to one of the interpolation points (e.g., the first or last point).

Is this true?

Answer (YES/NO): YES